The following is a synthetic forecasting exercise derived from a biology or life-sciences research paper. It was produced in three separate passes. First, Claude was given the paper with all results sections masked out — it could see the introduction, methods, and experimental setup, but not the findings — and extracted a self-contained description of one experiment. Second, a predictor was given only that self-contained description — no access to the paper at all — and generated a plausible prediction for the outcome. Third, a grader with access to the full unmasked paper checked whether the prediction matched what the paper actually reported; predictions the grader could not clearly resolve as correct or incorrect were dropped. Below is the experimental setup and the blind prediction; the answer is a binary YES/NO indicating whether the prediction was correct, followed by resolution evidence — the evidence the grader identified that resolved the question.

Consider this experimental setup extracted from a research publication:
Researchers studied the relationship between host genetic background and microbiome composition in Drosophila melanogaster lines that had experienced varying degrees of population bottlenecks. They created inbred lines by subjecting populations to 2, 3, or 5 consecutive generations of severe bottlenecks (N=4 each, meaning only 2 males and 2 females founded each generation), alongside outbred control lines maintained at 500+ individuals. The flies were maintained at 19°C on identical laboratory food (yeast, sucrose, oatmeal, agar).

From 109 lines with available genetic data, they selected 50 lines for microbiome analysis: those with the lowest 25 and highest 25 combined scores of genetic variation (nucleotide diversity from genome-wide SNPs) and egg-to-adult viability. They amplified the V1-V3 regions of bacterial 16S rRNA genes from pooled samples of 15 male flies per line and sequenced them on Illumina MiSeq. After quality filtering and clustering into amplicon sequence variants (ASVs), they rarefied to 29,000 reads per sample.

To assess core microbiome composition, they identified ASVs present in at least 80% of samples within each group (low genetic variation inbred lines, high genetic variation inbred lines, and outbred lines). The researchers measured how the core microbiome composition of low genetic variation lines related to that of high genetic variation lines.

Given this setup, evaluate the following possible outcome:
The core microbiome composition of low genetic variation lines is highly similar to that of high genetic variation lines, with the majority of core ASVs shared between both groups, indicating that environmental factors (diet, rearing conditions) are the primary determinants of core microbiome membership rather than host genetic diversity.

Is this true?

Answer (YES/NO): NO